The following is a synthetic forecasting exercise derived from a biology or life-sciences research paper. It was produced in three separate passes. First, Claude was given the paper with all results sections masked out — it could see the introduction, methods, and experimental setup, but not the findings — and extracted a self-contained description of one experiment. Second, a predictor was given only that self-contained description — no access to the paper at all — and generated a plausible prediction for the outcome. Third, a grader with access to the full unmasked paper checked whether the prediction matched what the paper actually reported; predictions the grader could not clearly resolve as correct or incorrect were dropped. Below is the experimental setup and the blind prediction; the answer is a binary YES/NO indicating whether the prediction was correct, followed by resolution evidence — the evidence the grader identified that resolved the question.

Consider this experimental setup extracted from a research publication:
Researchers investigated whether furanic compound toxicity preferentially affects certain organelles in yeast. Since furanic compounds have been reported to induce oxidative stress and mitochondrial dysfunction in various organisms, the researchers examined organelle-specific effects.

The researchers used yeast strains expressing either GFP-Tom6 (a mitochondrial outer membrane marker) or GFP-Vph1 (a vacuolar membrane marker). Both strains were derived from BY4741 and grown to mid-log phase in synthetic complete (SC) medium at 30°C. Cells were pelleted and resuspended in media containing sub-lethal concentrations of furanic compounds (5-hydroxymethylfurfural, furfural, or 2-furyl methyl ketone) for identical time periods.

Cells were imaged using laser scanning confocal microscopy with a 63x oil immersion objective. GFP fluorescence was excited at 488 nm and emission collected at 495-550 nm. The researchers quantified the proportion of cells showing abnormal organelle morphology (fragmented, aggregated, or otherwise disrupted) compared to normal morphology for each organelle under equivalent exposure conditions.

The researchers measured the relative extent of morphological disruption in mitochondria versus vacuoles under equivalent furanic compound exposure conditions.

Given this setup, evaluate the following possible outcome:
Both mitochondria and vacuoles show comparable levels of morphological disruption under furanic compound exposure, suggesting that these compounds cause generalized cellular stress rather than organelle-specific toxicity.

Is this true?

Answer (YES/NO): NO